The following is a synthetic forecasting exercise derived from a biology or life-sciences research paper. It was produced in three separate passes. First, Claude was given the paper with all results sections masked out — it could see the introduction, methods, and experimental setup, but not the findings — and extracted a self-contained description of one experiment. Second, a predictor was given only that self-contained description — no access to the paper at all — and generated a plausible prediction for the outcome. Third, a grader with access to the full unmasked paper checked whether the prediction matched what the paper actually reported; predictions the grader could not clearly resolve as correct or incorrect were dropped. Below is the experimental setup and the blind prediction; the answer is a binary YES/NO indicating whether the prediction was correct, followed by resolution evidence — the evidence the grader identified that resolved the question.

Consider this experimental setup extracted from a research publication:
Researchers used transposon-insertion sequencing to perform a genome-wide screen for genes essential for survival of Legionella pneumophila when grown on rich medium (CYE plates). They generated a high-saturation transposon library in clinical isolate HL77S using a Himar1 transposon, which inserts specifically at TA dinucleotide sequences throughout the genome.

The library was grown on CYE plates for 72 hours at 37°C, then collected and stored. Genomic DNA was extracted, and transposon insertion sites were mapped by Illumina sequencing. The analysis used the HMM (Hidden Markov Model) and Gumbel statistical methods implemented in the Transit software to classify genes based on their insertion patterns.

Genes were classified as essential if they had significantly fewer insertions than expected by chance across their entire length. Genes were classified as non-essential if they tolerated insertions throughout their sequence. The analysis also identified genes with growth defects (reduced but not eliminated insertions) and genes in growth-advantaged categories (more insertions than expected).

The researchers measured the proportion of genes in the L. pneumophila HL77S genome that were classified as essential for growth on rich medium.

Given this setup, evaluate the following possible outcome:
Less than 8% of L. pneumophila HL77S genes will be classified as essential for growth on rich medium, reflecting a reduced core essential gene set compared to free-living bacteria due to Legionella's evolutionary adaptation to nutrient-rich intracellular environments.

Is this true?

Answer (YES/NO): NO